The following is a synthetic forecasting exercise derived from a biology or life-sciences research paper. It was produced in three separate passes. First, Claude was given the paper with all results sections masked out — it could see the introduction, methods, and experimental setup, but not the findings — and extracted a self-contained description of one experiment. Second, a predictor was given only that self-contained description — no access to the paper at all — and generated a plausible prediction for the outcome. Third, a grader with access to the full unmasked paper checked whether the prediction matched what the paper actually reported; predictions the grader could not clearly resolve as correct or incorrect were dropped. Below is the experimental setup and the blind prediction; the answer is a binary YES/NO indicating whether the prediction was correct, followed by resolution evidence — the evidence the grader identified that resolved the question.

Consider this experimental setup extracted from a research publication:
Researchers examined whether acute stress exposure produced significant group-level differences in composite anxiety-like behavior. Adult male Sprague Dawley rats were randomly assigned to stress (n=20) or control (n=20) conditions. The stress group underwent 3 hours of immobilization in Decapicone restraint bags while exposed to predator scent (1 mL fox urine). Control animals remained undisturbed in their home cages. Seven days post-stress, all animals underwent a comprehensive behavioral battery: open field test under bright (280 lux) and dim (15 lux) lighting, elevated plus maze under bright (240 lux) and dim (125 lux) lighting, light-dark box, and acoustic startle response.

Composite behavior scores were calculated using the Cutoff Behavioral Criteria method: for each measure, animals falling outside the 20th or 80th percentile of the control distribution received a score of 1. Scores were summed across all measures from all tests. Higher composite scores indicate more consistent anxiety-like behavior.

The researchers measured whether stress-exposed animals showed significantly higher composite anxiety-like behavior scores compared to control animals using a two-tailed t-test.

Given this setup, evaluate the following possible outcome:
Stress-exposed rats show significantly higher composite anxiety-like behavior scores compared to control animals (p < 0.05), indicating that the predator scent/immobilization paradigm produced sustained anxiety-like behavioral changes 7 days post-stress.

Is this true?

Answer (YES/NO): NO